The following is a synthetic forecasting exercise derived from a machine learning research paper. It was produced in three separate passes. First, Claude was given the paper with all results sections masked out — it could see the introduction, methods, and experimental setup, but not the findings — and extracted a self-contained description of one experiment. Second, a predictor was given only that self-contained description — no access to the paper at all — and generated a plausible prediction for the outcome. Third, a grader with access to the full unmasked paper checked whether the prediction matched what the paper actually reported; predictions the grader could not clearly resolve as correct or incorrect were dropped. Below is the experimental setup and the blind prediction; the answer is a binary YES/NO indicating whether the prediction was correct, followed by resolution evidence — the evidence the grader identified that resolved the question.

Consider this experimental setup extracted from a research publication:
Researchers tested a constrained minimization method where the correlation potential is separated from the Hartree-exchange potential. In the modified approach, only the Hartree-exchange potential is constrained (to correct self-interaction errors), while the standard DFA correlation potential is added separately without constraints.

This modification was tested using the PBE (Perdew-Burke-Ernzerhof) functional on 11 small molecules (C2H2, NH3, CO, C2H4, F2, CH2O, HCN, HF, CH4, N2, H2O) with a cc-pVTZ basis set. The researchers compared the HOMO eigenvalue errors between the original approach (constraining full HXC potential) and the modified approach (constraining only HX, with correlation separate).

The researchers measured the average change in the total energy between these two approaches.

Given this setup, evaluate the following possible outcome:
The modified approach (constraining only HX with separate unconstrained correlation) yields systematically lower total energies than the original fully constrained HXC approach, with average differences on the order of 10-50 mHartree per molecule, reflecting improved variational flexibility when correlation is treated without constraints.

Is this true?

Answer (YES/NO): NO